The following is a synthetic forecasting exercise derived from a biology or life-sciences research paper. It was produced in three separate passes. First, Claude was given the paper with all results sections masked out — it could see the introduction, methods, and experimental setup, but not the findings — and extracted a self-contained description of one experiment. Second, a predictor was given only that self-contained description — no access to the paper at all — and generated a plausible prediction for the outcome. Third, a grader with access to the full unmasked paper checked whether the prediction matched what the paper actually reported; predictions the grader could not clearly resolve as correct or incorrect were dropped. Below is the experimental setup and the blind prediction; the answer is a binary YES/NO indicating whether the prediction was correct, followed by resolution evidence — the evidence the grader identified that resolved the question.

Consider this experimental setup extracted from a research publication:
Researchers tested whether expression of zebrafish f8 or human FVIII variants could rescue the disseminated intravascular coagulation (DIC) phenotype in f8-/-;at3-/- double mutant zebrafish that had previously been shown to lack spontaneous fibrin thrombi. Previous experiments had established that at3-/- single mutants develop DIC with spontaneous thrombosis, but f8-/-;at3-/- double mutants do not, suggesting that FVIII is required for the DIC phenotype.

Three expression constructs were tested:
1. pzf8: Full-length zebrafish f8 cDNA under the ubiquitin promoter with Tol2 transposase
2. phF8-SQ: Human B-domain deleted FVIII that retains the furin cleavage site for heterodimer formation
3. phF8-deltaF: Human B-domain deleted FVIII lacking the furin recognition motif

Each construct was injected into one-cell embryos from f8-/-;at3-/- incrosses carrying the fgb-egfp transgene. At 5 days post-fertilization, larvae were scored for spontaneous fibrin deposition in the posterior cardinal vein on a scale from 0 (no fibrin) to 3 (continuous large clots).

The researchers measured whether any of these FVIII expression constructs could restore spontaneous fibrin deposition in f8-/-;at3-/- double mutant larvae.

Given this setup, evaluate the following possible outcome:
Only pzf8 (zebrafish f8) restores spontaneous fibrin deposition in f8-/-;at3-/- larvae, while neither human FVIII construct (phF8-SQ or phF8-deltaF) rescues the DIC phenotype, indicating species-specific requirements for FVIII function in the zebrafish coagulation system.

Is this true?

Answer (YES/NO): NO